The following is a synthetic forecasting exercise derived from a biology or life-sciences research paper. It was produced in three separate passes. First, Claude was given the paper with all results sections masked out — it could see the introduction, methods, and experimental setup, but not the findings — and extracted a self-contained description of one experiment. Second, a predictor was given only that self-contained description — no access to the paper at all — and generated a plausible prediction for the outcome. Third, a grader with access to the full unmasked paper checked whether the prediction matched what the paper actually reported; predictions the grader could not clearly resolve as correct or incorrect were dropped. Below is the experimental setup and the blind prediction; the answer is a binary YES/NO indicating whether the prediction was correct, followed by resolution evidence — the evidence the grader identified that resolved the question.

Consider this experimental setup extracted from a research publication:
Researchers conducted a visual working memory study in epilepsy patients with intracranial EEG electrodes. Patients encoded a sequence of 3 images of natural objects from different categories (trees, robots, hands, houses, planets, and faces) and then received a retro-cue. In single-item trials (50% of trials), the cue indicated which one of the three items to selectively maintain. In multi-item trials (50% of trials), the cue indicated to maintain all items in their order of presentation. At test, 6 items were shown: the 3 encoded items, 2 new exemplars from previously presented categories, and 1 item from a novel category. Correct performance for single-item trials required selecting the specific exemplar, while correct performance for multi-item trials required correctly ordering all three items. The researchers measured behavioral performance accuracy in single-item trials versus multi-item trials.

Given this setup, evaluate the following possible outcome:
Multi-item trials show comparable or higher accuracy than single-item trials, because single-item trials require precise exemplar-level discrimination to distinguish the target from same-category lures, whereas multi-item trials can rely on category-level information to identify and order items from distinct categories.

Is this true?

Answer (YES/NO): NO